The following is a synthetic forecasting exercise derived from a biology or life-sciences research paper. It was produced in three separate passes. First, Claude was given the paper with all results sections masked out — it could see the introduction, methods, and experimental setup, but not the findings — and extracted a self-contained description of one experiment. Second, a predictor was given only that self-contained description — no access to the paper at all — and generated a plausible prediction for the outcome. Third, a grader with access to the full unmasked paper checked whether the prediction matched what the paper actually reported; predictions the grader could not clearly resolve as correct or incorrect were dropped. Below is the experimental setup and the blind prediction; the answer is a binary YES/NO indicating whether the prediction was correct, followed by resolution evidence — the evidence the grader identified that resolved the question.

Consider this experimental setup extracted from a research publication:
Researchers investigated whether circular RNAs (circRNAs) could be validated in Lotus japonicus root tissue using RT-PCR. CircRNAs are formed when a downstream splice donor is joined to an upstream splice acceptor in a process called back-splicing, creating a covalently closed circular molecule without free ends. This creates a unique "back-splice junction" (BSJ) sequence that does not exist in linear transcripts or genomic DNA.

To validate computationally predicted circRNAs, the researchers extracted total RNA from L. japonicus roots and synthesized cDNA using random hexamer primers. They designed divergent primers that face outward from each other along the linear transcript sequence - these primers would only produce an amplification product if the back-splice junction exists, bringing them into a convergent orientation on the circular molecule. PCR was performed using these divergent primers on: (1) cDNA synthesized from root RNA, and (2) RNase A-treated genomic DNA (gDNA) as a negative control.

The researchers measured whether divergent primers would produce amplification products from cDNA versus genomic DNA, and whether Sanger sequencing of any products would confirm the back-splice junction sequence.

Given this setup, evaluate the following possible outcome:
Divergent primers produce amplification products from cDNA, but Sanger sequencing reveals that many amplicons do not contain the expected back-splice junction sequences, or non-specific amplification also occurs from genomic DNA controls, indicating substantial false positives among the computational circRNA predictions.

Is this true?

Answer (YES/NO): NO